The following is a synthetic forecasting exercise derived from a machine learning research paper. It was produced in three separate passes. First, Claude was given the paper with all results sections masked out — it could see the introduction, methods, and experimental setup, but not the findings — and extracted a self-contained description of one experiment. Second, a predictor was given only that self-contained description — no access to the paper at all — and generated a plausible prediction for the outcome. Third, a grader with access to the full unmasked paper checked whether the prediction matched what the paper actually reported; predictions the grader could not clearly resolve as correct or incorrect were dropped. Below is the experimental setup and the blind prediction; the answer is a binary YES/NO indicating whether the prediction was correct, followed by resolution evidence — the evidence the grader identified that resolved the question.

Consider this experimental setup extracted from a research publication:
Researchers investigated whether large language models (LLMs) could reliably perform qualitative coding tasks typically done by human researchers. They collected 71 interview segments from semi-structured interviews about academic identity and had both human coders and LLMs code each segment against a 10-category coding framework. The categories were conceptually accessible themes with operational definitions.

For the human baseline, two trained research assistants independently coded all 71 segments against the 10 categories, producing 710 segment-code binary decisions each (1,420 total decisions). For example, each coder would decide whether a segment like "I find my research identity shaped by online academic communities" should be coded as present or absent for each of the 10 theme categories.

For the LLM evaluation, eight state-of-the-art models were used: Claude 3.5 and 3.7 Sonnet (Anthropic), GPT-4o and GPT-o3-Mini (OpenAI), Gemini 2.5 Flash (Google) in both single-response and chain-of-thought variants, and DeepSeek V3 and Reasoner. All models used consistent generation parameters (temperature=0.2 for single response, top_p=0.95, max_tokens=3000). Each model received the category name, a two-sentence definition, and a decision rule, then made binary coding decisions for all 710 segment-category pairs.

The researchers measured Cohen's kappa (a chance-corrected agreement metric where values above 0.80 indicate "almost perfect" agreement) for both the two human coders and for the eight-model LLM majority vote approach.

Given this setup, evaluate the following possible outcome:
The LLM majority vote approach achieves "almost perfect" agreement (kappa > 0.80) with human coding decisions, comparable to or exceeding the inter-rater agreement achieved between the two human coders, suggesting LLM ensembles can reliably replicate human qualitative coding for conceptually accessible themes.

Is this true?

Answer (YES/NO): YES